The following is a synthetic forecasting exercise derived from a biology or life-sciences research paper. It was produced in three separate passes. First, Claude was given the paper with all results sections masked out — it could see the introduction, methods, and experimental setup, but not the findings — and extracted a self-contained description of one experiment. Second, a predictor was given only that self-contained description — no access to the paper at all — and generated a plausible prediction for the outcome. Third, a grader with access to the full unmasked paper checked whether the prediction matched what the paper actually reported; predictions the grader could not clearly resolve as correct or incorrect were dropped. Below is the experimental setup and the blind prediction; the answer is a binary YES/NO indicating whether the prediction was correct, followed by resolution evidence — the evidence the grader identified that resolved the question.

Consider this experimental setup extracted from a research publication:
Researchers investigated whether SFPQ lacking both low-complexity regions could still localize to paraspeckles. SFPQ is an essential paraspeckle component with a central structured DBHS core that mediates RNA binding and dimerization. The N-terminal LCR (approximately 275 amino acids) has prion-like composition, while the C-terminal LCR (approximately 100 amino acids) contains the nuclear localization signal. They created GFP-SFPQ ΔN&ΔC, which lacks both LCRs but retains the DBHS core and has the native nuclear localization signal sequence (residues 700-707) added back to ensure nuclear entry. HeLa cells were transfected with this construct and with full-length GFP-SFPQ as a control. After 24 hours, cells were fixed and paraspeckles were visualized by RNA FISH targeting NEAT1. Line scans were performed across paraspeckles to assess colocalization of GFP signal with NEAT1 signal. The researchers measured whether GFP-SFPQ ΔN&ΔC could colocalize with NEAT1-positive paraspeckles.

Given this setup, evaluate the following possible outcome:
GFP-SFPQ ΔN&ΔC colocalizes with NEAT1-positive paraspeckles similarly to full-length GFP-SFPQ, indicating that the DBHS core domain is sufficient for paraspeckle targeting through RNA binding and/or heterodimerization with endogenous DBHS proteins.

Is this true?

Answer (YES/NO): NO